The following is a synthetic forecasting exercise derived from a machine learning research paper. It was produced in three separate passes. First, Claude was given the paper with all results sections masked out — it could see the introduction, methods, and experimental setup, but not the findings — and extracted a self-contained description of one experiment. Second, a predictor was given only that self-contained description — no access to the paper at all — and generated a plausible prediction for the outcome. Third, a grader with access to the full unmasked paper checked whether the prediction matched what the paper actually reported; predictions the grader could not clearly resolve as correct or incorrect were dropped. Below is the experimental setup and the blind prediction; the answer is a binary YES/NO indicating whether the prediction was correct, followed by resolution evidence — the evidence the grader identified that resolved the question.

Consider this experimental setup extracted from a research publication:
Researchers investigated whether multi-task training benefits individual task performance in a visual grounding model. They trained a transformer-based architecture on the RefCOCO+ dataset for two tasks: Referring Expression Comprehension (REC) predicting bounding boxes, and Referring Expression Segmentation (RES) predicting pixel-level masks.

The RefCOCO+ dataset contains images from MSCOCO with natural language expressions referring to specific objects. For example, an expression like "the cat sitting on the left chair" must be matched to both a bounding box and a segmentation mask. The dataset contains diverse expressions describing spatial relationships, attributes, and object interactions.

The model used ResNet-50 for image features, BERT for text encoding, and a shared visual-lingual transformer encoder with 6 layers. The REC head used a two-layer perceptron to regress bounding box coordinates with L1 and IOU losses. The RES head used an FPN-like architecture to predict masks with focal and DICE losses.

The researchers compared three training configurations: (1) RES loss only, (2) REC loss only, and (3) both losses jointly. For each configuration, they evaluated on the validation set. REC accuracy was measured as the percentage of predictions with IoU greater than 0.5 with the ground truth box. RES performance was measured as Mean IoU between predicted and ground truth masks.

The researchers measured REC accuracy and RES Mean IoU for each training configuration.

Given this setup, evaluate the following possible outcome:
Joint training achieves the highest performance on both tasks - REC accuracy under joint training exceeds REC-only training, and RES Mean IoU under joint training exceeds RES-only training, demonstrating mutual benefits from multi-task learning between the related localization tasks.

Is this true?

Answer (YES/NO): YES